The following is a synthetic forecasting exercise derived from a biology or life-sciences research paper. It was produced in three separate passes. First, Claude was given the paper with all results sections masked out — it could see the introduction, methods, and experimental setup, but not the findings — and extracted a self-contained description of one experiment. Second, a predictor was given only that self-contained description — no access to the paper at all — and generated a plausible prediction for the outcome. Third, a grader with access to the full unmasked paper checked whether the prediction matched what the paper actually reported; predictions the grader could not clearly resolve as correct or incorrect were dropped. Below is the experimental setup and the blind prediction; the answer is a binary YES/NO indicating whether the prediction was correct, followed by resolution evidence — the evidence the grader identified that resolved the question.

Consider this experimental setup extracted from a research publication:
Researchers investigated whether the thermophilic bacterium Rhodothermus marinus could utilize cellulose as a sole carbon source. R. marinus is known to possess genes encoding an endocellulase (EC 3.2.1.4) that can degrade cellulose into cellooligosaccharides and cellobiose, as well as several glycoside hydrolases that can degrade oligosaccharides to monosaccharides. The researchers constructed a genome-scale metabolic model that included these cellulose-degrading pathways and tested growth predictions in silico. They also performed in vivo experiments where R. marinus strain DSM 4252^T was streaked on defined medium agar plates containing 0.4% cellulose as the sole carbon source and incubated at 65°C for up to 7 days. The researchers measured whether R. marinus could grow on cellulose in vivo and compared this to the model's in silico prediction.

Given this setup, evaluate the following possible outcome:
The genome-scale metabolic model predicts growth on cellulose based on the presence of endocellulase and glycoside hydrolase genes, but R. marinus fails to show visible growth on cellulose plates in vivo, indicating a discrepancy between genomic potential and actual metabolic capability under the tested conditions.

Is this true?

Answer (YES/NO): YES